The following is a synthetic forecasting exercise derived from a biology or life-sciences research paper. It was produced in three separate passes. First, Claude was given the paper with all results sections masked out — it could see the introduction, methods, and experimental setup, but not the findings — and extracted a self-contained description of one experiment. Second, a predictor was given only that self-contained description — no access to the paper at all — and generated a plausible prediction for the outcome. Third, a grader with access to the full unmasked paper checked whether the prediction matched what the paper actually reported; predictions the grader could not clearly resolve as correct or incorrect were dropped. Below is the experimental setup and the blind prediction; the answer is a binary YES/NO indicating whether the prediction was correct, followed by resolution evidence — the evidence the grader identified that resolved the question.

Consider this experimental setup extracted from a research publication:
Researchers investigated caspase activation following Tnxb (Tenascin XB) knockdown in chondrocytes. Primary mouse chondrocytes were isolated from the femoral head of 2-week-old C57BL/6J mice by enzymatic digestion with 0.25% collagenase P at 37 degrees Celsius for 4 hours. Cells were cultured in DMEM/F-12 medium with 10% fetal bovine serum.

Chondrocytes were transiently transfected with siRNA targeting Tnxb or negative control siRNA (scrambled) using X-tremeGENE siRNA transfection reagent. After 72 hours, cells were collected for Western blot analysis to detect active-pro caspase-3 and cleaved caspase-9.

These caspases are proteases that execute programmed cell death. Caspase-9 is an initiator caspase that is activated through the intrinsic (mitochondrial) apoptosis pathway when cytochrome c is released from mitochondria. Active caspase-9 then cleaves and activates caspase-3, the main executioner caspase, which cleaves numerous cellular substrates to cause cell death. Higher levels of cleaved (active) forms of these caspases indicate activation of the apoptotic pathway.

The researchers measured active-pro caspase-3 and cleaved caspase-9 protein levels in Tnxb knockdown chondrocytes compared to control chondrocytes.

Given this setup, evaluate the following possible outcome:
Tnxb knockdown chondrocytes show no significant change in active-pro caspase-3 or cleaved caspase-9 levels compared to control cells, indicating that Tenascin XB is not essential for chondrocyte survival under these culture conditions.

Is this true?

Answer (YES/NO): NO